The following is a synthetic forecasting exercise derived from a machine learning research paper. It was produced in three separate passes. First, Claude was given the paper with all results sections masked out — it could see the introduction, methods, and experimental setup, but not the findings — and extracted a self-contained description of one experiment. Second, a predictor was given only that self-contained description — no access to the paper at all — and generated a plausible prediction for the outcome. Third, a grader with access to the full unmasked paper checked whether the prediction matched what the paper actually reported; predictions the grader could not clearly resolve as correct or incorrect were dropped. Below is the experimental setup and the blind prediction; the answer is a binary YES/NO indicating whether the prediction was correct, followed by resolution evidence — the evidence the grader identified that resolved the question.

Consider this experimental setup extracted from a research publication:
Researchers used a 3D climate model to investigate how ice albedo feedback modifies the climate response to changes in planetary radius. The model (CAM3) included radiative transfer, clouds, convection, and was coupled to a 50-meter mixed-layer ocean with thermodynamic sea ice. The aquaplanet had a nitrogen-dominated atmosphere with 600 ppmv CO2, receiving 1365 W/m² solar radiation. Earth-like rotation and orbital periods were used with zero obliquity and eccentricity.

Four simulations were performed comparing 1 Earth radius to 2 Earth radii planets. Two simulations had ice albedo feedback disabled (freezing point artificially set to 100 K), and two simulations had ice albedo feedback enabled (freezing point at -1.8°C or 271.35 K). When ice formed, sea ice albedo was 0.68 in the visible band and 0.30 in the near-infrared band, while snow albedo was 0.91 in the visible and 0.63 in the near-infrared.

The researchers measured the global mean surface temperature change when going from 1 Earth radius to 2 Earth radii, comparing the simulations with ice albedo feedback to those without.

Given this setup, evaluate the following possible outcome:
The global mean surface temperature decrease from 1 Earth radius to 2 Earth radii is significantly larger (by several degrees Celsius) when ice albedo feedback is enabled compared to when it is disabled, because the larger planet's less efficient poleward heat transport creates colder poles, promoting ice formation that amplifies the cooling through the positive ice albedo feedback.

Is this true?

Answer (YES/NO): YES